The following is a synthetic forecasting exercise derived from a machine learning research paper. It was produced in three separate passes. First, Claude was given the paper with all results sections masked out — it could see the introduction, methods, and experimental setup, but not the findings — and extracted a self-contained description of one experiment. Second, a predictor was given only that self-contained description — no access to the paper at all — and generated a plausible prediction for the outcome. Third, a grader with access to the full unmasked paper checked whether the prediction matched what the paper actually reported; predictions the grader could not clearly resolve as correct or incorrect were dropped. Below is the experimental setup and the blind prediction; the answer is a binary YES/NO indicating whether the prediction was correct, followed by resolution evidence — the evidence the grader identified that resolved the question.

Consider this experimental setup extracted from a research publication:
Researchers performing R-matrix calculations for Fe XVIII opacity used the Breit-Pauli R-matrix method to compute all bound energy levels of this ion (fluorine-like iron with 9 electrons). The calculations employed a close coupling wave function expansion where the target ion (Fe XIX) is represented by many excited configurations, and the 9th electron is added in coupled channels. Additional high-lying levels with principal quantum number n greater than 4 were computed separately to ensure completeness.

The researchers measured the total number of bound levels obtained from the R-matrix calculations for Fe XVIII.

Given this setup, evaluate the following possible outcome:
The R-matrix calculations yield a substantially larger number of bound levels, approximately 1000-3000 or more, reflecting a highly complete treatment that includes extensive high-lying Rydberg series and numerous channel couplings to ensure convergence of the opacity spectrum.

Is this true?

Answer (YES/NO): YES